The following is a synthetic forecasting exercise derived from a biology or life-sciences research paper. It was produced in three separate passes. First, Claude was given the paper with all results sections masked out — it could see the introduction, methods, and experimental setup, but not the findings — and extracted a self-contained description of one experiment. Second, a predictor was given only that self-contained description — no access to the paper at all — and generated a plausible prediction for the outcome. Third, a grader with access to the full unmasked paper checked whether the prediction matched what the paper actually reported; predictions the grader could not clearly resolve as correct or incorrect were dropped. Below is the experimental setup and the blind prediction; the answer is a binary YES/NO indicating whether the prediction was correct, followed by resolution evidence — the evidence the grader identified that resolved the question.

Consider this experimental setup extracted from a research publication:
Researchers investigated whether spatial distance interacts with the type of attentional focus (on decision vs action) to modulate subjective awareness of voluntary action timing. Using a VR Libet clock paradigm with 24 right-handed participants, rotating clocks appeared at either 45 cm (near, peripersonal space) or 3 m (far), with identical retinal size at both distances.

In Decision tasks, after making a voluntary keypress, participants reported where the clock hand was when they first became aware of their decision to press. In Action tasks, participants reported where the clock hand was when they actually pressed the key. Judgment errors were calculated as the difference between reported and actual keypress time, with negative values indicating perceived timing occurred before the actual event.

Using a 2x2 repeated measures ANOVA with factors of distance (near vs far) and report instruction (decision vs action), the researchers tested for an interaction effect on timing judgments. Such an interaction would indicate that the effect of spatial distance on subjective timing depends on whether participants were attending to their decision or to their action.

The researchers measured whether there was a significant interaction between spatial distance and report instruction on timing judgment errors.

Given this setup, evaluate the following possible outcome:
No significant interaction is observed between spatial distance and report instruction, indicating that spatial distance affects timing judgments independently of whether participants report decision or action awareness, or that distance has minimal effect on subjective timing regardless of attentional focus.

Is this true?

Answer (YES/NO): NO